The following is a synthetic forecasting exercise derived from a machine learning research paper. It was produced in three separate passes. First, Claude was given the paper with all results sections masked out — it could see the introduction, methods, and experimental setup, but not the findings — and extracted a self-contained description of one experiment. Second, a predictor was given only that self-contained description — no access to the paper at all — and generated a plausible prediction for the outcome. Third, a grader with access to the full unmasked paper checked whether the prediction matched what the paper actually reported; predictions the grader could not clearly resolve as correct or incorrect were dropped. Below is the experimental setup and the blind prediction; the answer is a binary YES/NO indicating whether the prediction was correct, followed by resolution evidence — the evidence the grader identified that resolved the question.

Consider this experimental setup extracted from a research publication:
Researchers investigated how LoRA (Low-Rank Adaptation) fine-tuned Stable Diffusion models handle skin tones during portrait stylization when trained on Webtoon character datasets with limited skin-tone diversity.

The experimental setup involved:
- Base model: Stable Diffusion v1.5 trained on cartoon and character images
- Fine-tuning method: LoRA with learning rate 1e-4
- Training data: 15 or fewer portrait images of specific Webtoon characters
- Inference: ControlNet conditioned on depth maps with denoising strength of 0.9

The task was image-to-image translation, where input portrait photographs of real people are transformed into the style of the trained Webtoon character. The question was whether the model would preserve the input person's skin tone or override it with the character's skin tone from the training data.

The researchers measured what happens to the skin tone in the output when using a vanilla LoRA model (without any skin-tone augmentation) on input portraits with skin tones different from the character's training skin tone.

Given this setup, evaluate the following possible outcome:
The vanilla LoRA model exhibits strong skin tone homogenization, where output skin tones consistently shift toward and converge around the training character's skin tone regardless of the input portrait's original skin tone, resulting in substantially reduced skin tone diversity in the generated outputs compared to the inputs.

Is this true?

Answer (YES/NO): YES